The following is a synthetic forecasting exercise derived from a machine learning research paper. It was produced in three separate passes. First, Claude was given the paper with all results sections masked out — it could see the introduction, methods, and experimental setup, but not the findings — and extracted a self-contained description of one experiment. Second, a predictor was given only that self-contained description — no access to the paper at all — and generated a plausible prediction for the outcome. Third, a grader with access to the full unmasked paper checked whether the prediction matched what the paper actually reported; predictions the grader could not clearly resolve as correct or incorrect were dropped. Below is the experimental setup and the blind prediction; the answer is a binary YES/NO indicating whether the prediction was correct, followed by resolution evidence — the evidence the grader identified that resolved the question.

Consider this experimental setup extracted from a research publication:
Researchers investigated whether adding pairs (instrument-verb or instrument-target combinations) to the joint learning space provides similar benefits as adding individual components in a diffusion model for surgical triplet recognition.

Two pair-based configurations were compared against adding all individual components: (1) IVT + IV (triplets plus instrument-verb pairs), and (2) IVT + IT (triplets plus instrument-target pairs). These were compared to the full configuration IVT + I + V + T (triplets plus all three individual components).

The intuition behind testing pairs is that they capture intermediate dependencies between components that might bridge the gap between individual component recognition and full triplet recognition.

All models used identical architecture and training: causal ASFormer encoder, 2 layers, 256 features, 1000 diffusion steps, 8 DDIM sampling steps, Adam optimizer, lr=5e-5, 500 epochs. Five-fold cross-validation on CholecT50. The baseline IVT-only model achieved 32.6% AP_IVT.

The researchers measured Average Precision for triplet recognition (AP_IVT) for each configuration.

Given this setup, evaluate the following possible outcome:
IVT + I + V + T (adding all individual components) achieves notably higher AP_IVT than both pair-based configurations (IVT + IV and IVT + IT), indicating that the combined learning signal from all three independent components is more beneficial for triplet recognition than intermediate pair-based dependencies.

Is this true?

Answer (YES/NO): YES